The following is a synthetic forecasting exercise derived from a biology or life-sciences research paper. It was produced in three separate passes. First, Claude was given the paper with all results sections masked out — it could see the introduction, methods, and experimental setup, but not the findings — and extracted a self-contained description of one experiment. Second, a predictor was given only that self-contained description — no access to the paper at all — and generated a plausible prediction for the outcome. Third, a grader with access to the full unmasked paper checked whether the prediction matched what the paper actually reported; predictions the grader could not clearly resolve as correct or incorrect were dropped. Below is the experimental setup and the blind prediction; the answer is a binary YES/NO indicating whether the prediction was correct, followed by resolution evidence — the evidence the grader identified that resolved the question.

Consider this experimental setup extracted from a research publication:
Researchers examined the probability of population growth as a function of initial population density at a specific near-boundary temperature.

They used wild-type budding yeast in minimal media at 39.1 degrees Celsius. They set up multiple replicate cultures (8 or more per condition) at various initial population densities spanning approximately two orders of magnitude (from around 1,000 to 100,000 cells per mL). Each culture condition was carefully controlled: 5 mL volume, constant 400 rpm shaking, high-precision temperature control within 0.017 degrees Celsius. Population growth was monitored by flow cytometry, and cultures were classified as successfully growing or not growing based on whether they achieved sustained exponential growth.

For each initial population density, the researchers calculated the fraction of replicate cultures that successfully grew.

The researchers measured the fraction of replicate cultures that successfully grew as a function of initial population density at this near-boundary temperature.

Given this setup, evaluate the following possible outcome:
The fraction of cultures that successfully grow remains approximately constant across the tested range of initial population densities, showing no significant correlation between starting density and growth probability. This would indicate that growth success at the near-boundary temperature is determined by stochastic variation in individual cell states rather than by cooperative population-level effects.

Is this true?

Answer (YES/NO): NO